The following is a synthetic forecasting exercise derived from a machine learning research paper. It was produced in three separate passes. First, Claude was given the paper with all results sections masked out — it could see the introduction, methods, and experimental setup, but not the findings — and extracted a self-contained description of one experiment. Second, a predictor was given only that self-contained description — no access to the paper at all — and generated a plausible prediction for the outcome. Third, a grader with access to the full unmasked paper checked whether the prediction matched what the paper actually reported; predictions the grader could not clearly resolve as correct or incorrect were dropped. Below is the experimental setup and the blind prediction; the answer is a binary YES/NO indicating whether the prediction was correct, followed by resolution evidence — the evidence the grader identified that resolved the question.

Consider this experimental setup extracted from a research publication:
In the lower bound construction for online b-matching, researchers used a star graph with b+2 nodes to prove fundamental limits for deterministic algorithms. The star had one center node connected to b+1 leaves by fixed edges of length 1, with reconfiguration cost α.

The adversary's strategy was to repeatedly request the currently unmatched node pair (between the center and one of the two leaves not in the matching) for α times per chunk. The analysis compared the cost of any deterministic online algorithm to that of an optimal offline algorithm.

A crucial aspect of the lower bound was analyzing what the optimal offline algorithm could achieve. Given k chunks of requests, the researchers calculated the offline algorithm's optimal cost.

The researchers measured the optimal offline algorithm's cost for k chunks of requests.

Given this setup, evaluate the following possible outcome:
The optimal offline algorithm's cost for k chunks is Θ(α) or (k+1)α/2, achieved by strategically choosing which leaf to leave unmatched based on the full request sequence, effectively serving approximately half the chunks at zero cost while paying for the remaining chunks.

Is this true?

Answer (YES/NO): NO